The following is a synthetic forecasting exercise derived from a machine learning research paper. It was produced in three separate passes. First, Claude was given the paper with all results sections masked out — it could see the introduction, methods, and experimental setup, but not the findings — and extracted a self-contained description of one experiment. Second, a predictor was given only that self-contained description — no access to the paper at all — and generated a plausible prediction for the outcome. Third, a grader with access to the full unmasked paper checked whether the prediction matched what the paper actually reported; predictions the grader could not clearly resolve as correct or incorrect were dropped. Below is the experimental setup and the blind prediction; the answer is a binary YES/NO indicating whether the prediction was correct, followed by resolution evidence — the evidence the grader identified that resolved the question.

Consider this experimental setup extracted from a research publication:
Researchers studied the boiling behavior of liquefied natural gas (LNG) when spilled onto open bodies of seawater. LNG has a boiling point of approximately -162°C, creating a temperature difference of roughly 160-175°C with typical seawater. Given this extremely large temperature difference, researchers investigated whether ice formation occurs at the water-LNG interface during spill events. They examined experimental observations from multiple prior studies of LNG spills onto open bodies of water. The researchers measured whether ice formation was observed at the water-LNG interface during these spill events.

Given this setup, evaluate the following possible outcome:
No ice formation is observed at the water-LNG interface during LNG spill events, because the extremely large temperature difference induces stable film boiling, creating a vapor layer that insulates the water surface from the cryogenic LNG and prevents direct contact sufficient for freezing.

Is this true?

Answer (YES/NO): NO